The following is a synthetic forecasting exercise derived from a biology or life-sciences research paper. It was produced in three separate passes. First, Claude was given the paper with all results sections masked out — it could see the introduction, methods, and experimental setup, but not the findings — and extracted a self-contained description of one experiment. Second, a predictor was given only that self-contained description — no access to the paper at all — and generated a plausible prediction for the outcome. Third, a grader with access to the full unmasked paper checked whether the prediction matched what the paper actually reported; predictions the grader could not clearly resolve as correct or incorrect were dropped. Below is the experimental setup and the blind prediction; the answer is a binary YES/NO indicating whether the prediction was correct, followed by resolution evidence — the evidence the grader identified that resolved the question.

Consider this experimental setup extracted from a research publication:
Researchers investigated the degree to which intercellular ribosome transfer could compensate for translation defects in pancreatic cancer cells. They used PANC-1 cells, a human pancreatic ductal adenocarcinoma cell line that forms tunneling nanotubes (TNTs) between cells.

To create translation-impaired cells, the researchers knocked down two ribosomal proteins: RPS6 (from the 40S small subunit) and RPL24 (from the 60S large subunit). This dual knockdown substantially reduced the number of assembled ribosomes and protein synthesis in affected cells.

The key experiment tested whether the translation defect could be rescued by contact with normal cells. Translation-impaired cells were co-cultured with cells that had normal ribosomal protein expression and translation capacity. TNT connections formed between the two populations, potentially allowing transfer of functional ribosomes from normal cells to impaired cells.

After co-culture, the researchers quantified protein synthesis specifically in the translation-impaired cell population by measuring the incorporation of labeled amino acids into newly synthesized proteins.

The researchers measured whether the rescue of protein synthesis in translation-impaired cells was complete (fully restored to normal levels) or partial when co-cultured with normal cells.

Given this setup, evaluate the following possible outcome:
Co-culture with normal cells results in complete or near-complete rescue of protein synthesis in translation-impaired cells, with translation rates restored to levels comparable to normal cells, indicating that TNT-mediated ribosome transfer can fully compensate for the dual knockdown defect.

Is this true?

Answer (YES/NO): NO